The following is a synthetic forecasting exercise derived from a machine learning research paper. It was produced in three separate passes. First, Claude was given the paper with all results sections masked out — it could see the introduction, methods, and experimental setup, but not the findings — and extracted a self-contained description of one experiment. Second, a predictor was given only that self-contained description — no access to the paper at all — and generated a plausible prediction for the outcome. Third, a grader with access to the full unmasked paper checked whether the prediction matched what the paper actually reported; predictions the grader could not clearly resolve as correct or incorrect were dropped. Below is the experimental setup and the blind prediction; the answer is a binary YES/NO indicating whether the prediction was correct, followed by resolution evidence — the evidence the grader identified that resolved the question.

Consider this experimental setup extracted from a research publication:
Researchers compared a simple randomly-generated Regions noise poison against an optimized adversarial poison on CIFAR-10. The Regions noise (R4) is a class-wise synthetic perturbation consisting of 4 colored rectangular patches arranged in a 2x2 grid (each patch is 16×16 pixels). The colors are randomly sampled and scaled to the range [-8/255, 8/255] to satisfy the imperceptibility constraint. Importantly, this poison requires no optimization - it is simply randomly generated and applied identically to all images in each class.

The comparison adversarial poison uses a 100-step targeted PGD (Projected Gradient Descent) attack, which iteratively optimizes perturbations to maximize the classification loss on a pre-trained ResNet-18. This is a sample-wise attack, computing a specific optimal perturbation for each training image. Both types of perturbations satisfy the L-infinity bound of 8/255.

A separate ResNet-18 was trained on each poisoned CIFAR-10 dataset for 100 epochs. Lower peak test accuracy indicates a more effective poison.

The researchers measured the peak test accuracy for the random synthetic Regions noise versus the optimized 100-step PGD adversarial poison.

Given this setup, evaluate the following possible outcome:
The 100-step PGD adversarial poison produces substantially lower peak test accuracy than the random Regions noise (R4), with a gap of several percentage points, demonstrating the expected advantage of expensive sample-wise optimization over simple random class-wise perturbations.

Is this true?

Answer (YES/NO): NO